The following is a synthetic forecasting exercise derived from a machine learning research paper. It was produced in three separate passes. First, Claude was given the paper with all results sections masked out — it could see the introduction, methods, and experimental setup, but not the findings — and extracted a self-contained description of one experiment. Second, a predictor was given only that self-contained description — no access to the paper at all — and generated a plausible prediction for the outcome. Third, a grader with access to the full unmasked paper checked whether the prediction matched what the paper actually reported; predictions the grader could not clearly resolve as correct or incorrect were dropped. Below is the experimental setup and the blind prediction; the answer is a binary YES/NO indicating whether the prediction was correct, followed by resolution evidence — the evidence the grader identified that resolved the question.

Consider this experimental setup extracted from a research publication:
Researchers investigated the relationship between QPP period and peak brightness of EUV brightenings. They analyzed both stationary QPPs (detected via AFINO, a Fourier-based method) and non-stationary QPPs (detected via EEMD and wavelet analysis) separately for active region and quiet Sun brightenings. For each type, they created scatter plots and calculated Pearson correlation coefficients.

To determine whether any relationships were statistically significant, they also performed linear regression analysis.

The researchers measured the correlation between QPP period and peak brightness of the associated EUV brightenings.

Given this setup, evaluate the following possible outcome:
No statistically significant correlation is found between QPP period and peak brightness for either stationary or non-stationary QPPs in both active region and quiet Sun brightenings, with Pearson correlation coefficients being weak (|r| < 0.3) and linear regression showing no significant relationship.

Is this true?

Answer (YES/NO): NO